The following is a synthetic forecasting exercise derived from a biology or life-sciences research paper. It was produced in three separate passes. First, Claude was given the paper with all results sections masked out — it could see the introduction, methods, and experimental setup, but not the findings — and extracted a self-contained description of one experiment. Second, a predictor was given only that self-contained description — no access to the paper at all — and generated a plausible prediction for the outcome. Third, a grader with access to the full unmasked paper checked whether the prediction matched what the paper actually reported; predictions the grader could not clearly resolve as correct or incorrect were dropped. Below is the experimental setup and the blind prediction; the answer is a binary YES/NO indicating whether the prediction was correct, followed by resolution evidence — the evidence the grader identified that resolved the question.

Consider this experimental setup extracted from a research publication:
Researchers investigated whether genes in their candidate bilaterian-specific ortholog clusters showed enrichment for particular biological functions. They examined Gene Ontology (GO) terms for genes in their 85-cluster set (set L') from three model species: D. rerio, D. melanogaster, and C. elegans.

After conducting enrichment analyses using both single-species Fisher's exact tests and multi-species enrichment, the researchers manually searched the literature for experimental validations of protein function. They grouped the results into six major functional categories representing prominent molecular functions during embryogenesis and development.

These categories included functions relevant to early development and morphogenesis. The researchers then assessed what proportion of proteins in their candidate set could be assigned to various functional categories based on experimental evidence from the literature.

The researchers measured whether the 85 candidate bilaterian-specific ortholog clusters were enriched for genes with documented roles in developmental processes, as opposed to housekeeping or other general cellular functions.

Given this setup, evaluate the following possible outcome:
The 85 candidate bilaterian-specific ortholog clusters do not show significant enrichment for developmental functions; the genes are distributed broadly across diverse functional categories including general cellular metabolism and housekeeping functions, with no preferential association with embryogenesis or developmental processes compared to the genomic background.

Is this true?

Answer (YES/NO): NO